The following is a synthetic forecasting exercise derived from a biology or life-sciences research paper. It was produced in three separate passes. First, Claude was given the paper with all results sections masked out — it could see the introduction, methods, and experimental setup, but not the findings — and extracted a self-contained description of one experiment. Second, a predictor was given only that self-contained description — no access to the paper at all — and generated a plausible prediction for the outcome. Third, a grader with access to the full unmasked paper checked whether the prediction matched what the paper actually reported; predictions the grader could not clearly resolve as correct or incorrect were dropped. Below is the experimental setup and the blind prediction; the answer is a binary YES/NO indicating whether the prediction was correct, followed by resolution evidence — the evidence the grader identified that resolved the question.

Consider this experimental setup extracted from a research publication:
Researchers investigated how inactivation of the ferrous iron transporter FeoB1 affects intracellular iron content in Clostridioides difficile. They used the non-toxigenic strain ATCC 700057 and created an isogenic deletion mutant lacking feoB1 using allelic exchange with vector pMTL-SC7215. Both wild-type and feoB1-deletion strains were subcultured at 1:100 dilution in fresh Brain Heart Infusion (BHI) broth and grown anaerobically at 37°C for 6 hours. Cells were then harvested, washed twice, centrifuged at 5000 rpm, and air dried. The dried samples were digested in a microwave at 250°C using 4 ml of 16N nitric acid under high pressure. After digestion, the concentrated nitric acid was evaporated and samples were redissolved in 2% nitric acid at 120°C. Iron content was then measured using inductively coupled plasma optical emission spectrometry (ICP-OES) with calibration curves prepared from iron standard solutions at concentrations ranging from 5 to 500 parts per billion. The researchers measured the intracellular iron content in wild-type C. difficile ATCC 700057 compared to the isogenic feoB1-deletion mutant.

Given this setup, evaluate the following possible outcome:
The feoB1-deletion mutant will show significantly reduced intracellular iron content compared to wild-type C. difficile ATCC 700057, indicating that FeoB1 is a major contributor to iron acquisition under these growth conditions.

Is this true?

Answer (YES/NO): NO